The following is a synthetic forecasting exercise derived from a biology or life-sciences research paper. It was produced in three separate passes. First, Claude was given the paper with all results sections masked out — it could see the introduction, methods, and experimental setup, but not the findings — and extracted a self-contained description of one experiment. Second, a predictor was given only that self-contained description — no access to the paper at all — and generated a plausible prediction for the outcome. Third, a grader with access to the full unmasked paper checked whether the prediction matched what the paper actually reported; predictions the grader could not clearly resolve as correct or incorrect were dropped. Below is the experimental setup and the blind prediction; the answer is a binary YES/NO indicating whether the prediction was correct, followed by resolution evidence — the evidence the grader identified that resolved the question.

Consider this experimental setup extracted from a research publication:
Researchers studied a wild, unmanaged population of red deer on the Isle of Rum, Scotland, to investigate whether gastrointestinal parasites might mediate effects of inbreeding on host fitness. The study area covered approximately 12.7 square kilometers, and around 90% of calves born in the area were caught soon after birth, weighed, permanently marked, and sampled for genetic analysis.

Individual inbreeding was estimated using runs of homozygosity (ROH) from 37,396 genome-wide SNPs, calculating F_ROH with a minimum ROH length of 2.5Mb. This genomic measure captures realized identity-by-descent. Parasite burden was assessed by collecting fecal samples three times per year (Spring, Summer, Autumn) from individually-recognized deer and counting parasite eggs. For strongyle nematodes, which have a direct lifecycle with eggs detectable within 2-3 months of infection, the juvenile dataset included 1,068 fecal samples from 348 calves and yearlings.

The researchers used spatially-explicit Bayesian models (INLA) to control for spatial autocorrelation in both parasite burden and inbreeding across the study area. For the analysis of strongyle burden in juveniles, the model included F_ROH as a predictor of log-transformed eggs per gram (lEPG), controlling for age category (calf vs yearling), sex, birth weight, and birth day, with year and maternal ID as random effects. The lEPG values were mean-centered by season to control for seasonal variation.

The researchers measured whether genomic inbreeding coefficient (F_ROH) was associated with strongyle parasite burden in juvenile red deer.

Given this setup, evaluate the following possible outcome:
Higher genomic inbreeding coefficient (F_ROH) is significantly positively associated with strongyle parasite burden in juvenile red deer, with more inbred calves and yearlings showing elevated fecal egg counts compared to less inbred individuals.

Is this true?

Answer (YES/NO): YES